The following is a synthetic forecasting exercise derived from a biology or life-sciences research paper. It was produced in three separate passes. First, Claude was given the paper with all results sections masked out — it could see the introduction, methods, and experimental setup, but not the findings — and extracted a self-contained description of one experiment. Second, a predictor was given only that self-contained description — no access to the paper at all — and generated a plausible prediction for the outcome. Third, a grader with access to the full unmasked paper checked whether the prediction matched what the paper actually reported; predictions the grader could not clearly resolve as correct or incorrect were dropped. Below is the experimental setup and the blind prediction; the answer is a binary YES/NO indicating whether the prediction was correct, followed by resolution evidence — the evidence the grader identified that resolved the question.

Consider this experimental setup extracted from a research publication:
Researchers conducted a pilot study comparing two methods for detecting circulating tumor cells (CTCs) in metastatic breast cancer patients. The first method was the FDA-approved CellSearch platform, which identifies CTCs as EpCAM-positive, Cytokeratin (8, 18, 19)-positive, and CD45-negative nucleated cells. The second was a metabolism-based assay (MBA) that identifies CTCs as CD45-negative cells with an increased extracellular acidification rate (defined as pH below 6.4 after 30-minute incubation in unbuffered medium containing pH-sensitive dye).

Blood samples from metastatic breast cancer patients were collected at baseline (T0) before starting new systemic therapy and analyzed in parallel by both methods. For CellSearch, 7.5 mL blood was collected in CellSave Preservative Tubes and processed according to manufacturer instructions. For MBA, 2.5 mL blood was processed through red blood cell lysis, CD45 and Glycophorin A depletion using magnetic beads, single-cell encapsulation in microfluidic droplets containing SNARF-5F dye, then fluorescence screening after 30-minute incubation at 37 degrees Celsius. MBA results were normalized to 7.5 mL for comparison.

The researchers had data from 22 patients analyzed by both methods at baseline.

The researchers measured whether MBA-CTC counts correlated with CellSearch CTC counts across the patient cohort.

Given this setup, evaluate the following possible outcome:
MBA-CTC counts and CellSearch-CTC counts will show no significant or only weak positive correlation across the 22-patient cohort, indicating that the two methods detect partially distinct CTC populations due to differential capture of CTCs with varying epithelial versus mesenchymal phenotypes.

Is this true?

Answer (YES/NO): YES